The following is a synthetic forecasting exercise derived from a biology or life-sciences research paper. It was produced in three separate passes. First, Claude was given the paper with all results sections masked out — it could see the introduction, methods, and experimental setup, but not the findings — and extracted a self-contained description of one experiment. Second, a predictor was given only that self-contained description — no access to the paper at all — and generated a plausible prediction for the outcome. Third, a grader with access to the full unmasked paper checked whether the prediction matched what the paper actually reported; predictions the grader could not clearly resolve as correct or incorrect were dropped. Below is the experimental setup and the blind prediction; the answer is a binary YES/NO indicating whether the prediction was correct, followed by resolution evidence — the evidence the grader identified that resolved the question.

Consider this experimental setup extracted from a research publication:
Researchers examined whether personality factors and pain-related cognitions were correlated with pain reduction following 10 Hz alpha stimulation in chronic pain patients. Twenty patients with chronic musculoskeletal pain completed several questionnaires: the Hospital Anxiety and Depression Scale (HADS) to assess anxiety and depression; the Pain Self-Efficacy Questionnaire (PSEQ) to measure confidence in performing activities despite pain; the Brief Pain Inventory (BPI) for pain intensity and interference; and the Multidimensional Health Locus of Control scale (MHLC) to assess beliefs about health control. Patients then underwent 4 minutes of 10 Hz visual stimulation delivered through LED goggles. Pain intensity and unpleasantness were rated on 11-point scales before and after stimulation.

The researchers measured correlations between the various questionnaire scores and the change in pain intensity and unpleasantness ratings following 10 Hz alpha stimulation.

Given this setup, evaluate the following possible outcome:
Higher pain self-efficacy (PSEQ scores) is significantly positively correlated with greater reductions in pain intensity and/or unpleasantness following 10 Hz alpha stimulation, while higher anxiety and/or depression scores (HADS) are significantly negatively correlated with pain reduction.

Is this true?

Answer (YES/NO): NO